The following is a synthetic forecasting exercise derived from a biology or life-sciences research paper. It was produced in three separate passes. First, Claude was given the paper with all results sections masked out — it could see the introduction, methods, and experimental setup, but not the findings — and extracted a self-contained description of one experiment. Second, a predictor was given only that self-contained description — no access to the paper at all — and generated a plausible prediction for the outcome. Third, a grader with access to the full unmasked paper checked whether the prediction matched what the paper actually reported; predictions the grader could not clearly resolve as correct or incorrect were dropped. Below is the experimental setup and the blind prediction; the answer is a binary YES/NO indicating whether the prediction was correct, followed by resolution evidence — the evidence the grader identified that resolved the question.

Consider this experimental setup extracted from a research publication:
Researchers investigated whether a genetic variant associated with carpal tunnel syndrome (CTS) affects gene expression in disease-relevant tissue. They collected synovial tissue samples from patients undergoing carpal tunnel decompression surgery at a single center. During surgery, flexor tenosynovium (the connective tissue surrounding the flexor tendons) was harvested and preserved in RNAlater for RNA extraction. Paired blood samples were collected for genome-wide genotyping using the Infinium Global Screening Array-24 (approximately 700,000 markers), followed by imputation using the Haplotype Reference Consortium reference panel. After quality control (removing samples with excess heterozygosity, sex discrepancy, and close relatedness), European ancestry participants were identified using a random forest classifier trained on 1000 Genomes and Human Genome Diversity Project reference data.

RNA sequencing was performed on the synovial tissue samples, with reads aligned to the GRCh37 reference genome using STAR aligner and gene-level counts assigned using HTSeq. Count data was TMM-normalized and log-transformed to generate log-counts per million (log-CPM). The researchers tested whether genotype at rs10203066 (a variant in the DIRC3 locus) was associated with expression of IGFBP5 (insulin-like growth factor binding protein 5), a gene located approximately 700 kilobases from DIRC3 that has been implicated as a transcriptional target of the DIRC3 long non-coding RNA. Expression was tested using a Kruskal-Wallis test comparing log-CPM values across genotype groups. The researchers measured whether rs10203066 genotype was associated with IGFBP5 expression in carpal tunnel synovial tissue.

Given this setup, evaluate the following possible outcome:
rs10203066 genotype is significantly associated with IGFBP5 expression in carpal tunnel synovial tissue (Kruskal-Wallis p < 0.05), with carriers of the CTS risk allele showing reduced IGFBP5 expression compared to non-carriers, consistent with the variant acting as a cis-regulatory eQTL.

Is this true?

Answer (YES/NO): YES